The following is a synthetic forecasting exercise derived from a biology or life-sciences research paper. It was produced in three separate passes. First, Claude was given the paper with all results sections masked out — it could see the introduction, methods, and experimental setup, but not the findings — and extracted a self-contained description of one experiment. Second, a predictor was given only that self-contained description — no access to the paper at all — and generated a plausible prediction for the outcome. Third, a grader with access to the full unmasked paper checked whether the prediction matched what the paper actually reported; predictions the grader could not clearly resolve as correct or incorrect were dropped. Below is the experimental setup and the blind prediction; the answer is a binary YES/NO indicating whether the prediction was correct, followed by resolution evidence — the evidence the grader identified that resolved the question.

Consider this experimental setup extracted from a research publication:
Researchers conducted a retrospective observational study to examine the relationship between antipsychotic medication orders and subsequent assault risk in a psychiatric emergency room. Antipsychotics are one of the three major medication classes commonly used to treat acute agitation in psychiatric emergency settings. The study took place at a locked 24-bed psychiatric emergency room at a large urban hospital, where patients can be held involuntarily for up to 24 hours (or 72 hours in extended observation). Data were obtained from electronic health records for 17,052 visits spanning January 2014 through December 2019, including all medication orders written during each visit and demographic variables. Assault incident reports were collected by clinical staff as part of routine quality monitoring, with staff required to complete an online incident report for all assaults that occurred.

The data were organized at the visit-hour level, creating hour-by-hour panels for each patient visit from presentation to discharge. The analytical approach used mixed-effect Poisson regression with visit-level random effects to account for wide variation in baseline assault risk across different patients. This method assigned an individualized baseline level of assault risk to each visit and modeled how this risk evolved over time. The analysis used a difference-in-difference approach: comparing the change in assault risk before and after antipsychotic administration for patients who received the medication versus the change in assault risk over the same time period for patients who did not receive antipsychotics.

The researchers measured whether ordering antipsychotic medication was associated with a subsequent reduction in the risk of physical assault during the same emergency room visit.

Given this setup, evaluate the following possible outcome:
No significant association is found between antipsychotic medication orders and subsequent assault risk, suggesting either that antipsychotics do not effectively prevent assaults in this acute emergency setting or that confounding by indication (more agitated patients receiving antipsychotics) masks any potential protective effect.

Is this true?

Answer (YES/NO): NO